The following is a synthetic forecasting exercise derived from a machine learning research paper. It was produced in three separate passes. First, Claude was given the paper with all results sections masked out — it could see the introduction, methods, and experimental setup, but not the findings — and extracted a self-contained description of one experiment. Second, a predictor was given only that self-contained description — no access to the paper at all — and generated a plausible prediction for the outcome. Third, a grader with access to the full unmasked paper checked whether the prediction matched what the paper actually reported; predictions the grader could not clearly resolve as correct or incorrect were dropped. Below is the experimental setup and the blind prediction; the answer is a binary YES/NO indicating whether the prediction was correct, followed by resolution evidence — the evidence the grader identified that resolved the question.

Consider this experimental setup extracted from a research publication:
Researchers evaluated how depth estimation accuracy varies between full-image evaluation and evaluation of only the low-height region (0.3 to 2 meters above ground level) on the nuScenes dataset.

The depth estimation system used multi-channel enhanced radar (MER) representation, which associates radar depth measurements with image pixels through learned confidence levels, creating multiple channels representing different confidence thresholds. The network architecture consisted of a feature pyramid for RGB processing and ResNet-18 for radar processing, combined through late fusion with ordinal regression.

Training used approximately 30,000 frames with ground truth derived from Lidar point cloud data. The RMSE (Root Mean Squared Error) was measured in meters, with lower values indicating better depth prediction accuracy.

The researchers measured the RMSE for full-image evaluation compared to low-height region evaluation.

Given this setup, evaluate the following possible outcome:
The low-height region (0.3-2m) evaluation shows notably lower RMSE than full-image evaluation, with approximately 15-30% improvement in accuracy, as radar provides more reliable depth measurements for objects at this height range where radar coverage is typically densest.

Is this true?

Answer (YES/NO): NO